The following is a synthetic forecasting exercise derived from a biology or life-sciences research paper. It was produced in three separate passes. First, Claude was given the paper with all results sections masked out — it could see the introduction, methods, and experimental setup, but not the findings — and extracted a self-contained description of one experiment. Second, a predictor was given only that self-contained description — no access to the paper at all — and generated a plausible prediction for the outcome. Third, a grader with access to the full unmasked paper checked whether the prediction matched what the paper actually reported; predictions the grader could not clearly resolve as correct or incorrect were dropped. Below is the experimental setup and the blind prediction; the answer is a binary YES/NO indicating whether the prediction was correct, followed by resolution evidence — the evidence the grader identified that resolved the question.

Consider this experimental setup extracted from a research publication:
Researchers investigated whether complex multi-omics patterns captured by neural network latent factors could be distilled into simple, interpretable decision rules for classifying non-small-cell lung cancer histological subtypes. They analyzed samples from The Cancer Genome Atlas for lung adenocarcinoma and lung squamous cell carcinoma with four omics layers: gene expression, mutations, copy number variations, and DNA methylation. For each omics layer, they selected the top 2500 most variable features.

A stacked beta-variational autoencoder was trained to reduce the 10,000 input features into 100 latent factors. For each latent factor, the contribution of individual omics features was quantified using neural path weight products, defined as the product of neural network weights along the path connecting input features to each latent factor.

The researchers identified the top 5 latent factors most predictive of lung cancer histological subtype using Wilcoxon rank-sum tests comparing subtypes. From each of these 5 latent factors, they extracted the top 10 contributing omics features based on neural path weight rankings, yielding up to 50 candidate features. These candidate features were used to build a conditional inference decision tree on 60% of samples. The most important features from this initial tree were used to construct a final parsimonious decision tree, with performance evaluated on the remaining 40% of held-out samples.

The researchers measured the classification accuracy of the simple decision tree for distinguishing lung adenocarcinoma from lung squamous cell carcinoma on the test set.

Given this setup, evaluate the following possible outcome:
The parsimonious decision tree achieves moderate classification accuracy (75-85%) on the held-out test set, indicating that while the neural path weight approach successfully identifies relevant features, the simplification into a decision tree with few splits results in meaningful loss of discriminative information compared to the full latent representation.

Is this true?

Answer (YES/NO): NO